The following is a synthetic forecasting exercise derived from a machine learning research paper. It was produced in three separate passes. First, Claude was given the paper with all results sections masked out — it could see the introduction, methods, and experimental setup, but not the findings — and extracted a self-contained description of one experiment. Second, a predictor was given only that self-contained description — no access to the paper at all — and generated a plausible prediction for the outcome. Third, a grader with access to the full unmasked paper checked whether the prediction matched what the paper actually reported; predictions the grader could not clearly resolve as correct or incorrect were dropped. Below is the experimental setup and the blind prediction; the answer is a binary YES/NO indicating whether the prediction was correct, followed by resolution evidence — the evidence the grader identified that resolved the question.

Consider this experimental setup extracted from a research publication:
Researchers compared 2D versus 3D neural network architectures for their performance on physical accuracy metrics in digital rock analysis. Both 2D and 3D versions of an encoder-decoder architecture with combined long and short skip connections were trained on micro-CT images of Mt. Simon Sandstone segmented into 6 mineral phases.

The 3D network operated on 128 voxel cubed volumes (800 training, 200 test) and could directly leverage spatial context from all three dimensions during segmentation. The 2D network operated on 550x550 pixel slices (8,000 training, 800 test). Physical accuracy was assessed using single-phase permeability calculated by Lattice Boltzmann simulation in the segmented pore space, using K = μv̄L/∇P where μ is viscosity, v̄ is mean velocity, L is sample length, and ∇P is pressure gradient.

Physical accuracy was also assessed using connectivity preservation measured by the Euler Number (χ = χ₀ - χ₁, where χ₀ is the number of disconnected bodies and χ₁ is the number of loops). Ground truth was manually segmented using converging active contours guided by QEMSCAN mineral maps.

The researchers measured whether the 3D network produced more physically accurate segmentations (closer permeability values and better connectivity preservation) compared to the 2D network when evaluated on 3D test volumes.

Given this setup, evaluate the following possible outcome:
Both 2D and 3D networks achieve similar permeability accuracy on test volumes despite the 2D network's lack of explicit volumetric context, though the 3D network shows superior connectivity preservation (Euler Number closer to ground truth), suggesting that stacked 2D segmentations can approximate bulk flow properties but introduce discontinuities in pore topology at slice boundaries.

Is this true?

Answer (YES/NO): NO